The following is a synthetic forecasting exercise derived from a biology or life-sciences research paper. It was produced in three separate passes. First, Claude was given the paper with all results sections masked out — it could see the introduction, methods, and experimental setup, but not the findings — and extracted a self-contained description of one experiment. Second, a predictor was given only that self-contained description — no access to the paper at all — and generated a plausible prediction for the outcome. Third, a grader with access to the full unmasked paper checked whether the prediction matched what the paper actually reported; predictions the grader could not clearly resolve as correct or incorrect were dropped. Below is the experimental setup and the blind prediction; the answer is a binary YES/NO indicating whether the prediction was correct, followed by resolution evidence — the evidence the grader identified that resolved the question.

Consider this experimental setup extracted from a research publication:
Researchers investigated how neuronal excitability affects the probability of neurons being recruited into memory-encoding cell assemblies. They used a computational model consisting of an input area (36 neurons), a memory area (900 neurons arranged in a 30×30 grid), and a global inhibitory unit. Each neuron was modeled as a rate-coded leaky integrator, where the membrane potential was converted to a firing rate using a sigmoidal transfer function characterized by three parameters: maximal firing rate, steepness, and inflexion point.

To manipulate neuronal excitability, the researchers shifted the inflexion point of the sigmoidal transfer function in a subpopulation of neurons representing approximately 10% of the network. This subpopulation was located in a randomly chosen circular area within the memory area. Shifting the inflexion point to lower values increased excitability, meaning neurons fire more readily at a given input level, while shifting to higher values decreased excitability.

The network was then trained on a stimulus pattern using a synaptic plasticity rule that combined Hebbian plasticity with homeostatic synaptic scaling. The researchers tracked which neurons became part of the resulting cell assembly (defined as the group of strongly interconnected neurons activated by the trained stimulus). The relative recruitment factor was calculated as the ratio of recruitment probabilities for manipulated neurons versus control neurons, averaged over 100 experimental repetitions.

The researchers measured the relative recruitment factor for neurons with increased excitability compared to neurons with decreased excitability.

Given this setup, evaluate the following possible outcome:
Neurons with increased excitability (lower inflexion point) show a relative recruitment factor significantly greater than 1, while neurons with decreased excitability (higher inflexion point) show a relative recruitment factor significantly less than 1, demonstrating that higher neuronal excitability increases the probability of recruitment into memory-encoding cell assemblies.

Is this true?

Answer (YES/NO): YES